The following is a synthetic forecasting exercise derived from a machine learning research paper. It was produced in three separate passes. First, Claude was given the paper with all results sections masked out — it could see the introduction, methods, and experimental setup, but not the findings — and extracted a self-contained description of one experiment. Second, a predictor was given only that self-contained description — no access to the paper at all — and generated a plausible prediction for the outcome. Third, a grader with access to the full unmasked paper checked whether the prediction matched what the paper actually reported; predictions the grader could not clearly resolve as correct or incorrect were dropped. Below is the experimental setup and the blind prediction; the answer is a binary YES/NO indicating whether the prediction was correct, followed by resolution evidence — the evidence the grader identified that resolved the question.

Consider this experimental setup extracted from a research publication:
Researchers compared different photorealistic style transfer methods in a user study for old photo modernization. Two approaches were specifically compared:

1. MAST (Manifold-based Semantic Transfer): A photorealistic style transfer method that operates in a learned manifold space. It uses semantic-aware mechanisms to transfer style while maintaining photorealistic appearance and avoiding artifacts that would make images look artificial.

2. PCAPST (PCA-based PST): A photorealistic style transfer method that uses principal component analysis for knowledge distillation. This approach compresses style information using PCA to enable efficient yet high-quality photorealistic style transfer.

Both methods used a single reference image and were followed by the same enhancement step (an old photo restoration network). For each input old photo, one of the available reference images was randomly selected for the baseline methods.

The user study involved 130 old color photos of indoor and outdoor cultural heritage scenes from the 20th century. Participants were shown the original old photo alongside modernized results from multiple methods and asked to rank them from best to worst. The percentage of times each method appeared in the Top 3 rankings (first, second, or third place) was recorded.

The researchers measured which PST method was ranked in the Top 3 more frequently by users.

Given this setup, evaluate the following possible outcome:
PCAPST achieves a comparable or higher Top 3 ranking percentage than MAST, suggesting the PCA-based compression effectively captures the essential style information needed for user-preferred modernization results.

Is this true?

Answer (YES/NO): YES